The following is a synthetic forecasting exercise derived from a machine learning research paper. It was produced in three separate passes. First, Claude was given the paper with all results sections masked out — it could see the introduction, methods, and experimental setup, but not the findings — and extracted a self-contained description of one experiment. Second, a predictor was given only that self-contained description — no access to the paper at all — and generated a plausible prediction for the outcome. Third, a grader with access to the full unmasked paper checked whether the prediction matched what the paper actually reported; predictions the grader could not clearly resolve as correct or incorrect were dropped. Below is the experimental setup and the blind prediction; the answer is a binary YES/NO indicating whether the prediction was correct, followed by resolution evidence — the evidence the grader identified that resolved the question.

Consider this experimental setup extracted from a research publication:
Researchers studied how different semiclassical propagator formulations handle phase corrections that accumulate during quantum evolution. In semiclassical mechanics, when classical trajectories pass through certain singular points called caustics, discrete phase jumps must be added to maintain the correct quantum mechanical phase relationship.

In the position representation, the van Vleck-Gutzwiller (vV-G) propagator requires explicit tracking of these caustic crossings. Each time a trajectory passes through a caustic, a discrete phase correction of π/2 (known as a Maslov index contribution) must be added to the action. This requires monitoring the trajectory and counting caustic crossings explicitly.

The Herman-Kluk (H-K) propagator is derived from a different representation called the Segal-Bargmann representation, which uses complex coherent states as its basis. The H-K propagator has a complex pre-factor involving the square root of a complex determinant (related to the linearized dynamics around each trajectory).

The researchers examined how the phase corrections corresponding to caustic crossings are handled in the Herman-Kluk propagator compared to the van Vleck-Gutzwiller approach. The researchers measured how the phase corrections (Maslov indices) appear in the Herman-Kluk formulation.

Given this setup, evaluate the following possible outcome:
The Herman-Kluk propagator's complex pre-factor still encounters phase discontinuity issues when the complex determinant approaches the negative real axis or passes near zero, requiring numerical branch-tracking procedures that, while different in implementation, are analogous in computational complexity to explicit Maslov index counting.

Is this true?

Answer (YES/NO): NO